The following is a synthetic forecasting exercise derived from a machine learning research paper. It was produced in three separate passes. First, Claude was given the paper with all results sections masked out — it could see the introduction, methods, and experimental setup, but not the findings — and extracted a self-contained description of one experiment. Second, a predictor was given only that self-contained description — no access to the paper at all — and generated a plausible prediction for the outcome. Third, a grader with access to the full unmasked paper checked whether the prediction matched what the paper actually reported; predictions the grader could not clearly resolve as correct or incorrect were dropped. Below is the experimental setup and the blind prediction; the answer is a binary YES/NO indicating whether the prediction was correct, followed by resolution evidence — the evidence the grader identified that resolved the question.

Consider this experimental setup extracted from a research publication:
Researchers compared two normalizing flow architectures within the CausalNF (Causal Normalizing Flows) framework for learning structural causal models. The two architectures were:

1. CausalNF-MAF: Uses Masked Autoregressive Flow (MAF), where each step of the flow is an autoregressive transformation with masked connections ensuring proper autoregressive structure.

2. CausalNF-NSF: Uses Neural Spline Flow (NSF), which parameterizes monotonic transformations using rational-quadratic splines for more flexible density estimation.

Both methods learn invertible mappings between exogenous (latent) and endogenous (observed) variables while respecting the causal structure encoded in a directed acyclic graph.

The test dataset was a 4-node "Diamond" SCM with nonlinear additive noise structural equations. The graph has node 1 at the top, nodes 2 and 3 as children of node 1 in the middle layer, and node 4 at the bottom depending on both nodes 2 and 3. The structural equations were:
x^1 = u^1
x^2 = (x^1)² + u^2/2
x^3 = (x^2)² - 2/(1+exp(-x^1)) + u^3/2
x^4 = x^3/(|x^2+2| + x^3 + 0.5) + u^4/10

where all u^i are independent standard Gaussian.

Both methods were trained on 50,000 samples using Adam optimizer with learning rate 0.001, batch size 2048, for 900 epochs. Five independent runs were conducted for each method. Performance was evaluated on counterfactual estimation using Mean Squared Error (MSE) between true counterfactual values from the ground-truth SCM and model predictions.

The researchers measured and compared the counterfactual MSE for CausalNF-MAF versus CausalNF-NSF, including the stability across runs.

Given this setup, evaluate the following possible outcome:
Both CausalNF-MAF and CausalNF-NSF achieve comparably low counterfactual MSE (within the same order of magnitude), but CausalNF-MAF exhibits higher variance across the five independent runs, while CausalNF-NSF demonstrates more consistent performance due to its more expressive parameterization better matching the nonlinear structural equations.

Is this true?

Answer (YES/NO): NO